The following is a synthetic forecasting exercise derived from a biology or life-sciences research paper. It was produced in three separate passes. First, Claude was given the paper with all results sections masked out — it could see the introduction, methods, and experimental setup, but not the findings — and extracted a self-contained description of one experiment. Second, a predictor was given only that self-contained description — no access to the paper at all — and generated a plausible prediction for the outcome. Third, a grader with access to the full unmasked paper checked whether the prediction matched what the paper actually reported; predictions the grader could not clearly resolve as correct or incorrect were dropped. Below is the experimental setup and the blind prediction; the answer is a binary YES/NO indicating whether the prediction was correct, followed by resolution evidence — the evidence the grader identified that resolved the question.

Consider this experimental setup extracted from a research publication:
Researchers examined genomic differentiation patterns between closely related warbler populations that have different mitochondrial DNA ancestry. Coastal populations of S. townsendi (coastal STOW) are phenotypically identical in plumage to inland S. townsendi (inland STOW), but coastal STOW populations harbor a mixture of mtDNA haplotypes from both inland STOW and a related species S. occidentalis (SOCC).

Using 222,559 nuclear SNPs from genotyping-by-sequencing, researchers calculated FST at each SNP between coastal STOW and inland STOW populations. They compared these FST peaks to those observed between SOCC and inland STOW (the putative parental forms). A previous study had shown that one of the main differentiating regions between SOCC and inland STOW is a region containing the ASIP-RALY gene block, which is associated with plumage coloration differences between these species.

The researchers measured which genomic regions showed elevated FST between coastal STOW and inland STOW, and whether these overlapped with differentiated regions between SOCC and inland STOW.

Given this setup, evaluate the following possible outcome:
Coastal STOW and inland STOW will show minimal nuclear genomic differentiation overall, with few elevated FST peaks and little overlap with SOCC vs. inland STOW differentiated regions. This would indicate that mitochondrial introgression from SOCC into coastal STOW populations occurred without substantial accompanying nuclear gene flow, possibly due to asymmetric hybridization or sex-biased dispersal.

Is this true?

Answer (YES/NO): NO